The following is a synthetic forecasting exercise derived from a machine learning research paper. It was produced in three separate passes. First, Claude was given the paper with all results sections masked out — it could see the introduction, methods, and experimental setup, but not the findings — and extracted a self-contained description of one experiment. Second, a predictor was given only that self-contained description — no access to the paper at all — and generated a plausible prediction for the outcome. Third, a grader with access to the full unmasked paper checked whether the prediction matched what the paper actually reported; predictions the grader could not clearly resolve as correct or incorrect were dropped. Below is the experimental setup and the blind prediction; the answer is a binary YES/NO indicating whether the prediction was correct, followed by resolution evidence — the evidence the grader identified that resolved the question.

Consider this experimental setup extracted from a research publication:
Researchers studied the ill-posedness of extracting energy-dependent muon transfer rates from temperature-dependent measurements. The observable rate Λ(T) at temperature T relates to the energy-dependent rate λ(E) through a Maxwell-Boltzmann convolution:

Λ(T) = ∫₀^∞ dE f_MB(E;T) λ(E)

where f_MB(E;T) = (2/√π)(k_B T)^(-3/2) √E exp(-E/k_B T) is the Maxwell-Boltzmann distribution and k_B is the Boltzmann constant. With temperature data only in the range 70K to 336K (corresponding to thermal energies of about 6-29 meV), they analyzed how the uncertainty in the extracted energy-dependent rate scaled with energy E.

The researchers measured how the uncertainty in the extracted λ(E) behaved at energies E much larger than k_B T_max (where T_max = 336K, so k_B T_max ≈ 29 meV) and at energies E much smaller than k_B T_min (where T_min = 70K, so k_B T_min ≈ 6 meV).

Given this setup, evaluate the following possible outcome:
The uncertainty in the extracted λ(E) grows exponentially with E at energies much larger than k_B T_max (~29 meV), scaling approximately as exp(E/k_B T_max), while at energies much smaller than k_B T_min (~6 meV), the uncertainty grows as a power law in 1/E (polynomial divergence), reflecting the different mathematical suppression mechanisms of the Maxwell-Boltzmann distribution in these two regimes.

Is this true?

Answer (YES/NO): YES